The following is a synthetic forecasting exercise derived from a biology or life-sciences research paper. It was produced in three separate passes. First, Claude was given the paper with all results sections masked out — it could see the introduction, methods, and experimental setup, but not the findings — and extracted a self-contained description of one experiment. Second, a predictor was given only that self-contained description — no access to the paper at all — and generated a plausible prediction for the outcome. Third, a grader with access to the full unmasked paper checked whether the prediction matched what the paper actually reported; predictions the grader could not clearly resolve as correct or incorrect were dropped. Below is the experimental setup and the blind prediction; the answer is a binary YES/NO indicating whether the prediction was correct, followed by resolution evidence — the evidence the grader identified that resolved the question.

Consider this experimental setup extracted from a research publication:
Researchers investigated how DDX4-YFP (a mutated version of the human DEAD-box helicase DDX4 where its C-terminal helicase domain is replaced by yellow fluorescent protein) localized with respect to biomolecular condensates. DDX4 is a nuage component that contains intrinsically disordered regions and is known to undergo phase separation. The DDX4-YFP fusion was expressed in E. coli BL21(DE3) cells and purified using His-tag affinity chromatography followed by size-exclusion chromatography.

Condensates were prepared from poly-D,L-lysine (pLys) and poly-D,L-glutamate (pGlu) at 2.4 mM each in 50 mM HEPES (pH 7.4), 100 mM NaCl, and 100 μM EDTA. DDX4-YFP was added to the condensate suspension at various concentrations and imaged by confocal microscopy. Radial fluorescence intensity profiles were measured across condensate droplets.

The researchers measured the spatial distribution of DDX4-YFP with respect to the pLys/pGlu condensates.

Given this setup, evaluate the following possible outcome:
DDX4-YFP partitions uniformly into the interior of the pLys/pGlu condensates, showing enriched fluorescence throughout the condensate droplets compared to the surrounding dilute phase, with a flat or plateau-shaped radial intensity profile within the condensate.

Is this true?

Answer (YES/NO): NO